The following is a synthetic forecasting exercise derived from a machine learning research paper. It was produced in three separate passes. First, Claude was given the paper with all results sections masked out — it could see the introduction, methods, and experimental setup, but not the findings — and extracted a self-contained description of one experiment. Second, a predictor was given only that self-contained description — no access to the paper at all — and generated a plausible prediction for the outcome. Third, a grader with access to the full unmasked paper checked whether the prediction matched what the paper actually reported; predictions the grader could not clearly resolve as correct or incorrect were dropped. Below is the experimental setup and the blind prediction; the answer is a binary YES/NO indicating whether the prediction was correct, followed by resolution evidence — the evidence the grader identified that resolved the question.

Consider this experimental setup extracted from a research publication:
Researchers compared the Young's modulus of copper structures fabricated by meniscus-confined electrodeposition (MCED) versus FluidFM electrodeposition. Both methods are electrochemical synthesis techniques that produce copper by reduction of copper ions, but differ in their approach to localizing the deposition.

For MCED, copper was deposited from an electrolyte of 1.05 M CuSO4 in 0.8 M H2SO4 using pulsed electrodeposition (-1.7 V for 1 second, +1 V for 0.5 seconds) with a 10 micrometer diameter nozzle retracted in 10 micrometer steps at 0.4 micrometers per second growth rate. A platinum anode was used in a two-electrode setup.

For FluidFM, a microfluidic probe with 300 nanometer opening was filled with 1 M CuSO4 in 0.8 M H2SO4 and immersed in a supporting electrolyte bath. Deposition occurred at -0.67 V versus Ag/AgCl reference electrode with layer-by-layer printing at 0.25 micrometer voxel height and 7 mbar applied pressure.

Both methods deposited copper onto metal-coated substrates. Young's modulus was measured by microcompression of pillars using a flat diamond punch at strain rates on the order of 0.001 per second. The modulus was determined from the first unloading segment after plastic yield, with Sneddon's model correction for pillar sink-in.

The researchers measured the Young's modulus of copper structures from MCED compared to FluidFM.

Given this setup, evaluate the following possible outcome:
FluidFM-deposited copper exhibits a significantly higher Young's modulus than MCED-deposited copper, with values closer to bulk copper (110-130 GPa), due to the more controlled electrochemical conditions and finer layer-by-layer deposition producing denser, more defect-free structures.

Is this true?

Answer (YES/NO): NO